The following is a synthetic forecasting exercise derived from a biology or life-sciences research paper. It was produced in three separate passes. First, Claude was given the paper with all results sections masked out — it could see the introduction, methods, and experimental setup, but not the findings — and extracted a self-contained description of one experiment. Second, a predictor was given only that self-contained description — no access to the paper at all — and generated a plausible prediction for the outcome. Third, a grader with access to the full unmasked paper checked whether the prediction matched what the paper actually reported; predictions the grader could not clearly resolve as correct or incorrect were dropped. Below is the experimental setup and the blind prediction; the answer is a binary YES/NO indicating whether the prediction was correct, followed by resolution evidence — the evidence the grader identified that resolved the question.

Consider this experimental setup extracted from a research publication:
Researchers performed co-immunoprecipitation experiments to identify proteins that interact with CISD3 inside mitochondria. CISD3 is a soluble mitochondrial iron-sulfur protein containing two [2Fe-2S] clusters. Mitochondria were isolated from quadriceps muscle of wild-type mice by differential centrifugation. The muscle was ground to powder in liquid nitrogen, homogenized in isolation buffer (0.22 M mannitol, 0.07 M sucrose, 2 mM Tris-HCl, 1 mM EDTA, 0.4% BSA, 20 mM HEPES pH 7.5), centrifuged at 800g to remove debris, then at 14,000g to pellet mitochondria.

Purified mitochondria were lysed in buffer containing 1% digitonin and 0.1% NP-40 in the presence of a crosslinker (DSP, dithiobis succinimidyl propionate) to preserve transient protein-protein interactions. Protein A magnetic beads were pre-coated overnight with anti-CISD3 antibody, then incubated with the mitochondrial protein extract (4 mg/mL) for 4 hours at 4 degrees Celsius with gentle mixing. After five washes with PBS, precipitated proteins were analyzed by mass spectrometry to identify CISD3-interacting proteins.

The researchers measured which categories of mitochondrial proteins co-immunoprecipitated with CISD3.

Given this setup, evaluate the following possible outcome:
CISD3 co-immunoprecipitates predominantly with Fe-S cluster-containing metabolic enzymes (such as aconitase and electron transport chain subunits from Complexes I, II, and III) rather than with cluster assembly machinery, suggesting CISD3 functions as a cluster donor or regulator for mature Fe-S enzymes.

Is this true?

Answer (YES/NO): YES